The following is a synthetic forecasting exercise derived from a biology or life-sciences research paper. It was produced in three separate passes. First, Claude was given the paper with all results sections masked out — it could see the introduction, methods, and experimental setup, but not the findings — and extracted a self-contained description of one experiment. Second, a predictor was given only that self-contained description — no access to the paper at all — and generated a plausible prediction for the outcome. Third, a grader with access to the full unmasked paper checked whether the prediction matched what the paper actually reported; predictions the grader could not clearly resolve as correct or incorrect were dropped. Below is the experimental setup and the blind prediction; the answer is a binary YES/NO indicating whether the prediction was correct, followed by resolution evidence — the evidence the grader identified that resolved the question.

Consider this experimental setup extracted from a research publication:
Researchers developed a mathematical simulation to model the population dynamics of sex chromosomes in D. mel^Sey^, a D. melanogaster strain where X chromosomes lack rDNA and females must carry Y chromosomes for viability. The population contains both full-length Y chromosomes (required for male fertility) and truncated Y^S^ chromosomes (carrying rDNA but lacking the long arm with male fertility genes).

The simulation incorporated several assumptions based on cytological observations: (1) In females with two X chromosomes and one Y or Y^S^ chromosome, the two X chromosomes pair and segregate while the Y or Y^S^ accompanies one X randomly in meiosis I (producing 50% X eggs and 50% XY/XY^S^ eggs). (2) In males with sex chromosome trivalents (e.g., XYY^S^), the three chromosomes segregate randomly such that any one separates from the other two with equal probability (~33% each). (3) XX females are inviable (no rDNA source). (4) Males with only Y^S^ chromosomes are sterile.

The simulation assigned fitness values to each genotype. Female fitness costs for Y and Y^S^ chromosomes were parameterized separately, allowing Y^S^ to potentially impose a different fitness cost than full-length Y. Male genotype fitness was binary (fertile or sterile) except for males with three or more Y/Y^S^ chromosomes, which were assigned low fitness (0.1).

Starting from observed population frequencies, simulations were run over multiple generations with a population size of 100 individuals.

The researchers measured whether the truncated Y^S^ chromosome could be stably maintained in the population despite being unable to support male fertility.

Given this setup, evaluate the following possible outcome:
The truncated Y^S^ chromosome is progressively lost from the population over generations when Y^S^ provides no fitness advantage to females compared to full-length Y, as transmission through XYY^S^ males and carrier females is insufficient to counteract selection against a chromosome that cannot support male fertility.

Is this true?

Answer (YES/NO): YES